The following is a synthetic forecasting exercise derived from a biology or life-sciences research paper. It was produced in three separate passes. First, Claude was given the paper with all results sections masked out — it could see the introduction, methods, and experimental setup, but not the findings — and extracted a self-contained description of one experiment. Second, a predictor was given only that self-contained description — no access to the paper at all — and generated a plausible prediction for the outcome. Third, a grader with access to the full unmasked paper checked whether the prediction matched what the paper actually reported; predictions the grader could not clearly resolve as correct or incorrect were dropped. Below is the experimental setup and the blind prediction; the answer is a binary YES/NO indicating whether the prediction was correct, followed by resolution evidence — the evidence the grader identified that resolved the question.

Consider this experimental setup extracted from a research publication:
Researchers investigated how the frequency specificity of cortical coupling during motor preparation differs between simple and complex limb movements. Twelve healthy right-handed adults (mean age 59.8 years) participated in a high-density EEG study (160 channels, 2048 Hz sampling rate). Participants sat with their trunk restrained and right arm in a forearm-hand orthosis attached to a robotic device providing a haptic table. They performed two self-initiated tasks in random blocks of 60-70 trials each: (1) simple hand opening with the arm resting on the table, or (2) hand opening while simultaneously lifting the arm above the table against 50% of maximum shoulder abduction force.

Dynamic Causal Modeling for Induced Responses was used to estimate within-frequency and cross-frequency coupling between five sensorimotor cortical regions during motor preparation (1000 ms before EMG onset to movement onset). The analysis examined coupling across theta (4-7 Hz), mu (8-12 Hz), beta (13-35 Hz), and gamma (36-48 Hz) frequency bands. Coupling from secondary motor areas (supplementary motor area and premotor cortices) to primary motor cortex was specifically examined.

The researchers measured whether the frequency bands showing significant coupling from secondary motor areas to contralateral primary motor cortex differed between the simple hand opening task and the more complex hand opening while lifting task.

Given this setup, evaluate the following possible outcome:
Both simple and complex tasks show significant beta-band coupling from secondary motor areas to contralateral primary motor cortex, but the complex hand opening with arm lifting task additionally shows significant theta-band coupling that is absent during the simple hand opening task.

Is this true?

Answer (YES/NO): NO